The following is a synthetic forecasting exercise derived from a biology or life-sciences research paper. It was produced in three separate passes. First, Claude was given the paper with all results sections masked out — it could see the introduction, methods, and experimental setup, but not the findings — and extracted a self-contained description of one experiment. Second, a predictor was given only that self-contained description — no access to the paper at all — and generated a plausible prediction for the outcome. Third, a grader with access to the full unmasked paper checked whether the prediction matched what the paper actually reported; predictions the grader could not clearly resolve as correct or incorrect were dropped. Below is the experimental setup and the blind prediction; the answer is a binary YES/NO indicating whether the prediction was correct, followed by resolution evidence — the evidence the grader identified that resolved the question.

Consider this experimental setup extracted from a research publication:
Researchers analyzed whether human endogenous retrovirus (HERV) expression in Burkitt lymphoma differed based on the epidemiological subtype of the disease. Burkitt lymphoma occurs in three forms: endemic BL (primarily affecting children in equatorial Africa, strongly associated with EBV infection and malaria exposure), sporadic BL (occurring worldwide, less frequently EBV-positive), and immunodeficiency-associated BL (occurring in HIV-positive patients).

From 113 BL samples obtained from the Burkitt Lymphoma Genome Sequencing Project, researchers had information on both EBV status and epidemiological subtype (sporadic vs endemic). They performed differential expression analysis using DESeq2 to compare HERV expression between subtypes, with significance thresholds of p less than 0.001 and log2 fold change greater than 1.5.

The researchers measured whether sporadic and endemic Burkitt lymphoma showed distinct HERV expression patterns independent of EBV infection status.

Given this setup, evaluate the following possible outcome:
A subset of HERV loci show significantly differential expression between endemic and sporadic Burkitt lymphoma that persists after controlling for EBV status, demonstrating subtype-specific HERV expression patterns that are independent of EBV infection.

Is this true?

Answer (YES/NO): NO